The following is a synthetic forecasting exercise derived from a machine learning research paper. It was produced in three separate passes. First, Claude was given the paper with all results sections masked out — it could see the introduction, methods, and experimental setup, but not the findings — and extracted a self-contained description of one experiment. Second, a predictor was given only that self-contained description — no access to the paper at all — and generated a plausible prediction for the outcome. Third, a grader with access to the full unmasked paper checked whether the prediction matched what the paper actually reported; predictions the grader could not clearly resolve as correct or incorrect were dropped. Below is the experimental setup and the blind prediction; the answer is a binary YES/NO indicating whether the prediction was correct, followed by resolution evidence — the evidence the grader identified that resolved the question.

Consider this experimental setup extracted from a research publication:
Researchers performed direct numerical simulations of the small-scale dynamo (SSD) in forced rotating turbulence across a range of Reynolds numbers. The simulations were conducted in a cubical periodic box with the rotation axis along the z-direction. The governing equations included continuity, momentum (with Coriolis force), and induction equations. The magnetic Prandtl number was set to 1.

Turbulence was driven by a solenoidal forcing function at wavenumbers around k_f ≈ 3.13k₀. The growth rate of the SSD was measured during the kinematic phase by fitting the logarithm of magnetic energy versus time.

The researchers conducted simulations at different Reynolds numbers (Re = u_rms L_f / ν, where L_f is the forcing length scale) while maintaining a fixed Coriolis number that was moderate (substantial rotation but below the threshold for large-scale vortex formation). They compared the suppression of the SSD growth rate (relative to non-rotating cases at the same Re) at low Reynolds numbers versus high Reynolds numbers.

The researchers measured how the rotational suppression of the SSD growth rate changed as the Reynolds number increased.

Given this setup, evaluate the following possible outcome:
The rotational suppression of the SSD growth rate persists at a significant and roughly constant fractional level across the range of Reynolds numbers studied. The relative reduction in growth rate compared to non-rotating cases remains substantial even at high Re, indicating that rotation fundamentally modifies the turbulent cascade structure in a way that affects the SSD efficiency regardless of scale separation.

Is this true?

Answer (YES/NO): NO